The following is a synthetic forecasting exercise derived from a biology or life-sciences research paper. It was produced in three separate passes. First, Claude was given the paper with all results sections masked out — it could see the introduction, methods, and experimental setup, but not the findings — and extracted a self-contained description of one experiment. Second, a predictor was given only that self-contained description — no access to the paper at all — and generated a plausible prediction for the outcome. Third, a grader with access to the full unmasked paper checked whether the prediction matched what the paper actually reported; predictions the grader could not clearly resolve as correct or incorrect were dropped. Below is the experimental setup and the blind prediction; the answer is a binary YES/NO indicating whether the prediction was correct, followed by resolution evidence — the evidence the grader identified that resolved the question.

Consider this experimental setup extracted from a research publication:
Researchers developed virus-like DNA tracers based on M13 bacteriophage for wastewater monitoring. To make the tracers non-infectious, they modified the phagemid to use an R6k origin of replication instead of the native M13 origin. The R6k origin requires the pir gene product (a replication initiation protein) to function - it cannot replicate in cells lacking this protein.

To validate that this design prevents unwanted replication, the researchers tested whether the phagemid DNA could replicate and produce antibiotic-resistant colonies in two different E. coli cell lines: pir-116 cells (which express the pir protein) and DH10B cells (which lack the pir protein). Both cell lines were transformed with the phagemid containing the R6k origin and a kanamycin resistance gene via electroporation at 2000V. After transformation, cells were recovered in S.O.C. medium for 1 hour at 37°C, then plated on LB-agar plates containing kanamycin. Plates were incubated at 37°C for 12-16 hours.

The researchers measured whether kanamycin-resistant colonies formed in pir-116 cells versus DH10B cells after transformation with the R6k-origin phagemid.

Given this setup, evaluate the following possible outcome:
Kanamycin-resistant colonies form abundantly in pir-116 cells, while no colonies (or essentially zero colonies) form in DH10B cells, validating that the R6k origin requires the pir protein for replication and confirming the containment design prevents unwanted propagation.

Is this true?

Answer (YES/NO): YES